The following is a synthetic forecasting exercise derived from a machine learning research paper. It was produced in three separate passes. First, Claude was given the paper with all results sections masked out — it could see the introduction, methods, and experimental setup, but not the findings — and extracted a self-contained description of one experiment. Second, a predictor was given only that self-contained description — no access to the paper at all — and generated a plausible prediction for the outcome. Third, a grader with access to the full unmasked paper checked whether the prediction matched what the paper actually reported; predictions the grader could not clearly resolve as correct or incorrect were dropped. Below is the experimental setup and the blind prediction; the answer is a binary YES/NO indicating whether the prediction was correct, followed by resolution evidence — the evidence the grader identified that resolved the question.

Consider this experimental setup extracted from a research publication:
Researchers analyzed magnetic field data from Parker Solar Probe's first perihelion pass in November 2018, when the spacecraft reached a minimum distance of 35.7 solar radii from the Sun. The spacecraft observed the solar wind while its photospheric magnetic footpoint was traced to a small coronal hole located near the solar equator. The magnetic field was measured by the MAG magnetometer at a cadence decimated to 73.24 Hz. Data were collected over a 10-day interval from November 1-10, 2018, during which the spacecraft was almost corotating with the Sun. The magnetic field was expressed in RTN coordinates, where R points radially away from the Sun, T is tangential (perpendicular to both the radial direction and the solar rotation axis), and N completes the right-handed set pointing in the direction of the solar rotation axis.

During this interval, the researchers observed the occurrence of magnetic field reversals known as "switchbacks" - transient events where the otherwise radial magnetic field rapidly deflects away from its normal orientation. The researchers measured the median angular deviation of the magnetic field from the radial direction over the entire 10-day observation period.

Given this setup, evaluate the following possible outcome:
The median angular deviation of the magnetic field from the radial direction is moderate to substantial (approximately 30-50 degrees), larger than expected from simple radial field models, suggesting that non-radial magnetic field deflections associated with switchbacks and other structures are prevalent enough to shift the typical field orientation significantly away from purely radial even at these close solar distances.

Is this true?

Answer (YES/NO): NO